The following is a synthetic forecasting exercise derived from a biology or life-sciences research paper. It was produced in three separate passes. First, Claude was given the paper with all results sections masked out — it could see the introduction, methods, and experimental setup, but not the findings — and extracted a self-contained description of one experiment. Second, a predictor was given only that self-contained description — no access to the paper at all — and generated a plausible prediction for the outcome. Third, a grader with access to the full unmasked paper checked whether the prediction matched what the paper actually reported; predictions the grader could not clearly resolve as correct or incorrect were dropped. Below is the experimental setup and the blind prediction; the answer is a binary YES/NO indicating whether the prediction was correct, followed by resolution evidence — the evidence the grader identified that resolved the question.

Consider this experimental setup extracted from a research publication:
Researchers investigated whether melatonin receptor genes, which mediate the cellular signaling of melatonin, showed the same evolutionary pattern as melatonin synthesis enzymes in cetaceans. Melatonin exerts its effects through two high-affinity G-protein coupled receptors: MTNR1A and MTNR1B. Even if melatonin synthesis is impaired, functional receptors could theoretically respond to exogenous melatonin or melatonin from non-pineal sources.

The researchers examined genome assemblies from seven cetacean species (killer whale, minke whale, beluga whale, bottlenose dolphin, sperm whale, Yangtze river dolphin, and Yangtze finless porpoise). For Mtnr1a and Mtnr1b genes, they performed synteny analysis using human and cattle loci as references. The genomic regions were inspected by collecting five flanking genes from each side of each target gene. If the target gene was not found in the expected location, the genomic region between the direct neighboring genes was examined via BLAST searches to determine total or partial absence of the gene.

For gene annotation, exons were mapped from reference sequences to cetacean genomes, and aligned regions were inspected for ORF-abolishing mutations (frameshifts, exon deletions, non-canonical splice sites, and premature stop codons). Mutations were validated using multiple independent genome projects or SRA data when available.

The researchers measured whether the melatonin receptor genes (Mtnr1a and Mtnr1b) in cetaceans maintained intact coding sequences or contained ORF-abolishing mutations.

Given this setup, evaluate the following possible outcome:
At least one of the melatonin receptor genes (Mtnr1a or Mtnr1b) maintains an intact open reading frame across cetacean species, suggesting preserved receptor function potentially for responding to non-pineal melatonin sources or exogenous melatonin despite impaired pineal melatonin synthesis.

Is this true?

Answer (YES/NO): NO